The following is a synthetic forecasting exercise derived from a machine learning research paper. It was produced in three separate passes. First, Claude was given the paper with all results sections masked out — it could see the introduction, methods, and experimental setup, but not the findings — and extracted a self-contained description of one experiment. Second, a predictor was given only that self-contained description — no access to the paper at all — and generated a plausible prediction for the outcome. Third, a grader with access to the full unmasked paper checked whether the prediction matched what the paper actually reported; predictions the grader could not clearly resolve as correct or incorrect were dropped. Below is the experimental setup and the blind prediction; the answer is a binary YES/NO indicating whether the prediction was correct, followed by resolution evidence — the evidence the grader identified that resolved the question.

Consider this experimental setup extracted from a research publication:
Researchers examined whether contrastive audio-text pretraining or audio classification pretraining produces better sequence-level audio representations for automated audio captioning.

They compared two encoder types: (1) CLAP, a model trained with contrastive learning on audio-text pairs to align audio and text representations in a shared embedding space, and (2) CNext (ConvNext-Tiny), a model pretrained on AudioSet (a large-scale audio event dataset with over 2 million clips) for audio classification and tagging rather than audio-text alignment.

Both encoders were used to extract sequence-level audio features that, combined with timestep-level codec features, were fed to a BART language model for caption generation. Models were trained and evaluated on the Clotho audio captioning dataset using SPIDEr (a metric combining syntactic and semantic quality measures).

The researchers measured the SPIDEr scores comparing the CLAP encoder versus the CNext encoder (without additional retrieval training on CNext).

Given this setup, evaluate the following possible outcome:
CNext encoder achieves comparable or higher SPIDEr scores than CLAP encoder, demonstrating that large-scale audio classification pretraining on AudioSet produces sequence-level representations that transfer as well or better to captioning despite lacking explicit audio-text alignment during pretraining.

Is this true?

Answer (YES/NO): NO